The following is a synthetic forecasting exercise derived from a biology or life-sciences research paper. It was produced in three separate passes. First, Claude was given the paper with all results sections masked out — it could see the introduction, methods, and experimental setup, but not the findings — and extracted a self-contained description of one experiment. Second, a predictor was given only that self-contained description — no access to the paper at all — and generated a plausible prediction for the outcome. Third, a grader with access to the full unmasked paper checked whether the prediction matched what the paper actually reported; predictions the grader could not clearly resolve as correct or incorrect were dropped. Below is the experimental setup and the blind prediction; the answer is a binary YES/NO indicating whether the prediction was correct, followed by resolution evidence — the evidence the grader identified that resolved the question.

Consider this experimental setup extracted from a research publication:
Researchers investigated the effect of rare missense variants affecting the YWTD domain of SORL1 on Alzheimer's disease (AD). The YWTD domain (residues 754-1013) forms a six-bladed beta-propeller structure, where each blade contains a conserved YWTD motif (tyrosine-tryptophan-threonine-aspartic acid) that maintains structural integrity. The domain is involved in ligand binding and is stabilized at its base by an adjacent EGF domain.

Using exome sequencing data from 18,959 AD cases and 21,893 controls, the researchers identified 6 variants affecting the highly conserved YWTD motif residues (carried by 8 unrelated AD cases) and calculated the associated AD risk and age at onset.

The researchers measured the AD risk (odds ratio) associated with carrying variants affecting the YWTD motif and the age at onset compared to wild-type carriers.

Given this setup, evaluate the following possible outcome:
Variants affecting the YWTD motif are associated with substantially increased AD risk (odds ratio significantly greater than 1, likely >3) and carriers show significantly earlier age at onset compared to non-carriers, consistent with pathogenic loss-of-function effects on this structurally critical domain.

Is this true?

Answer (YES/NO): YES